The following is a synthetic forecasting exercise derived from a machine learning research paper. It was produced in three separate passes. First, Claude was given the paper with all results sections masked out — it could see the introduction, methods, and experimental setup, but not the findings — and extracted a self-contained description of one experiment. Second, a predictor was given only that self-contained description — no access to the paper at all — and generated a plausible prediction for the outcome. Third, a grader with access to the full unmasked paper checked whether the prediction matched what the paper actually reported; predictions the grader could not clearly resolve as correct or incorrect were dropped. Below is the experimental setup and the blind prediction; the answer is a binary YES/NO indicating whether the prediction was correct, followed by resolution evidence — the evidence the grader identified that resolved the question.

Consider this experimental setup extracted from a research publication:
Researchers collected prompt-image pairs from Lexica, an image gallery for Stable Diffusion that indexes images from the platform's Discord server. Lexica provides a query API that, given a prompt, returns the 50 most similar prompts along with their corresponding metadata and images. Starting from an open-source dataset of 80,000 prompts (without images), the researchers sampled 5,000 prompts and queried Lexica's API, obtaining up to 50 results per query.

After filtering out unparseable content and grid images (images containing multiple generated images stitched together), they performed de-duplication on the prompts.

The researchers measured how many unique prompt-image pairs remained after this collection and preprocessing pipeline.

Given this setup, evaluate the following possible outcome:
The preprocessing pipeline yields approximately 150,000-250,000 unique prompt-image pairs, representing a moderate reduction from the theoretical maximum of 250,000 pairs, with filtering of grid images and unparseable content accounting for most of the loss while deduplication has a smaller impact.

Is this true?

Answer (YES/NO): NO